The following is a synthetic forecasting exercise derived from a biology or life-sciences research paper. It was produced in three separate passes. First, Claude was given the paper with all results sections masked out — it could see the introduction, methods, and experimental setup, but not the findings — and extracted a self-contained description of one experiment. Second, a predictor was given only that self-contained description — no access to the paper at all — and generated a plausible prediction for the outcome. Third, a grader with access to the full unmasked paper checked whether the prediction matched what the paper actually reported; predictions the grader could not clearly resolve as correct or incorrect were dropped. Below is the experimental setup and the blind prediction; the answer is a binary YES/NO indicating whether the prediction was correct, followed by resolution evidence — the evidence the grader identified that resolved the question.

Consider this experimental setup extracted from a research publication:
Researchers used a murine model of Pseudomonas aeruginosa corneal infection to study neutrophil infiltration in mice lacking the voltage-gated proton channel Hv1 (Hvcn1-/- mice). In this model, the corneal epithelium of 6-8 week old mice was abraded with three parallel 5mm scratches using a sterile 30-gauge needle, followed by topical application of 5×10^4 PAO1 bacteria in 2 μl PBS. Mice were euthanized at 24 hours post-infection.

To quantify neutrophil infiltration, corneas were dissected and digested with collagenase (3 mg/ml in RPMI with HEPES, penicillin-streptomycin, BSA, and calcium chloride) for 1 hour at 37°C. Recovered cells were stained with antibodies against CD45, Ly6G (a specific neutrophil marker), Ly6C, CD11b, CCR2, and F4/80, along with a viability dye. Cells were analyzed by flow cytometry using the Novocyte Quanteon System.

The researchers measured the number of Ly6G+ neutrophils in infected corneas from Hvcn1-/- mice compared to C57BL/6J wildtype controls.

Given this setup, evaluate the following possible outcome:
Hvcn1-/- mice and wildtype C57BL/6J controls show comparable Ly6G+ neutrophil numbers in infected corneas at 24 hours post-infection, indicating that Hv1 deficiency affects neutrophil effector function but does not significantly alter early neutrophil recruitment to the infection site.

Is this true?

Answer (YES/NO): NO